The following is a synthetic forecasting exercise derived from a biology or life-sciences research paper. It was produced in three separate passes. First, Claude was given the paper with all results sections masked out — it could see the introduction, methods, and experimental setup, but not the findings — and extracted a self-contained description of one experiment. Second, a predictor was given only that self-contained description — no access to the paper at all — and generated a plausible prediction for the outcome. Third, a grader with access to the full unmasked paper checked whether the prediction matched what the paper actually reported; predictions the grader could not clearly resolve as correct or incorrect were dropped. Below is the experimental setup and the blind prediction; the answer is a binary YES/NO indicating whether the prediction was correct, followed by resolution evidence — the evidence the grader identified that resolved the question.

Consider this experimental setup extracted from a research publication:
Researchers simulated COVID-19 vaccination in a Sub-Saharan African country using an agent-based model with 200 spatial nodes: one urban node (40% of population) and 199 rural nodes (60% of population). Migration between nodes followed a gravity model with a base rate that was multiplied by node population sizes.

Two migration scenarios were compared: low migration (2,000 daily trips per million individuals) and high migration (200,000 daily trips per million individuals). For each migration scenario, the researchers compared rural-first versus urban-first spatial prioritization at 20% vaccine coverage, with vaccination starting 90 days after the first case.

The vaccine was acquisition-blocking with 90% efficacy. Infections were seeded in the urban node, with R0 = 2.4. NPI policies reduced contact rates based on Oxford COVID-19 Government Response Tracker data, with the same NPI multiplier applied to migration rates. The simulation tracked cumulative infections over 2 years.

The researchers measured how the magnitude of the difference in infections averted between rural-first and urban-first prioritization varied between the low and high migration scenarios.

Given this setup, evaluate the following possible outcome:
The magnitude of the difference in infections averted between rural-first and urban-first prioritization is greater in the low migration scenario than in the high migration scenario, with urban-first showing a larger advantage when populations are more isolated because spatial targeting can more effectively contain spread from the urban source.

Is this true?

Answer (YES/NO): NO